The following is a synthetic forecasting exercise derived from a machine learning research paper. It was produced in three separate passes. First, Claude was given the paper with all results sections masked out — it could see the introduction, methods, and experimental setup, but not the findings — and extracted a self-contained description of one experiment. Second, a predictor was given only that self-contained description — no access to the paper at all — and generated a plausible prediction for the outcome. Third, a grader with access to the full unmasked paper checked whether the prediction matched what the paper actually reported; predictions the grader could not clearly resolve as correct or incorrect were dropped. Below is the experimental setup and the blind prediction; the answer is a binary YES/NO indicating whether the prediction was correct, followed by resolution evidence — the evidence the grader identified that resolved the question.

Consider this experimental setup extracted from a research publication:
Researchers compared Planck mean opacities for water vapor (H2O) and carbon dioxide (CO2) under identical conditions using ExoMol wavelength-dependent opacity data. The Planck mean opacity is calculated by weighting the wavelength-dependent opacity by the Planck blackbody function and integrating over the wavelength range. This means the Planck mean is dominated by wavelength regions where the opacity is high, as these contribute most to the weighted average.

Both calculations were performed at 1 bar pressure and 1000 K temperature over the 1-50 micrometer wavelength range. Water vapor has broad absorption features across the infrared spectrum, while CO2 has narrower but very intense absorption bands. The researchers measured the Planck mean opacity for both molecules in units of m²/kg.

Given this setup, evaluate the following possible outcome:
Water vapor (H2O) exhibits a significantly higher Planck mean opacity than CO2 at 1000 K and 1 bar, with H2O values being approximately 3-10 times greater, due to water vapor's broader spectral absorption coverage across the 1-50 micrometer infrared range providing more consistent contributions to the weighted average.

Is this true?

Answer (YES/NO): NO